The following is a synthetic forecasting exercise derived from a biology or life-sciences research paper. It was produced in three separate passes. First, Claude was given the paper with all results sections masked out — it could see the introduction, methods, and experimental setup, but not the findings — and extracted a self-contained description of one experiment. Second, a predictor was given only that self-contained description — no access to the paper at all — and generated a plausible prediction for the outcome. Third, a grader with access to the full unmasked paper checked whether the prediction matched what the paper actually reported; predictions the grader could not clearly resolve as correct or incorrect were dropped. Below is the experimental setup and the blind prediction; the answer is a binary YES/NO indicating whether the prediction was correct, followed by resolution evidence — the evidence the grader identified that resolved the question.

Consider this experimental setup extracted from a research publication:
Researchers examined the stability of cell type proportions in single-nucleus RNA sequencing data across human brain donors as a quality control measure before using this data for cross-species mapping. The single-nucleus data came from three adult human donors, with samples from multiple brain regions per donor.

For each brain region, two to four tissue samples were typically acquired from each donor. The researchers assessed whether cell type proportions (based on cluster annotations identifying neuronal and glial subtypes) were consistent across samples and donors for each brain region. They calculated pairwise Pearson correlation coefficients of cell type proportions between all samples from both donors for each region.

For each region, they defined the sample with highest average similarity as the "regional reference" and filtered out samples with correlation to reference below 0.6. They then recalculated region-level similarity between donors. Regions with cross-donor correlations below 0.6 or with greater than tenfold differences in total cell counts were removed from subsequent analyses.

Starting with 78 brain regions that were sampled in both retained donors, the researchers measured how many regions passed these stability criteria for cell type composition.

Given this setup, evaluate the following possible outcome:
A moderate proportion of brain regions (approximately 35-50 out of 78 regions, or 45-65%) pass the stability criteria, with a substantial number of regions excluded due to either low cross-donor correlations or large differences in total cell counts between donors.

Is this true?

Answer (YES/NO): NO